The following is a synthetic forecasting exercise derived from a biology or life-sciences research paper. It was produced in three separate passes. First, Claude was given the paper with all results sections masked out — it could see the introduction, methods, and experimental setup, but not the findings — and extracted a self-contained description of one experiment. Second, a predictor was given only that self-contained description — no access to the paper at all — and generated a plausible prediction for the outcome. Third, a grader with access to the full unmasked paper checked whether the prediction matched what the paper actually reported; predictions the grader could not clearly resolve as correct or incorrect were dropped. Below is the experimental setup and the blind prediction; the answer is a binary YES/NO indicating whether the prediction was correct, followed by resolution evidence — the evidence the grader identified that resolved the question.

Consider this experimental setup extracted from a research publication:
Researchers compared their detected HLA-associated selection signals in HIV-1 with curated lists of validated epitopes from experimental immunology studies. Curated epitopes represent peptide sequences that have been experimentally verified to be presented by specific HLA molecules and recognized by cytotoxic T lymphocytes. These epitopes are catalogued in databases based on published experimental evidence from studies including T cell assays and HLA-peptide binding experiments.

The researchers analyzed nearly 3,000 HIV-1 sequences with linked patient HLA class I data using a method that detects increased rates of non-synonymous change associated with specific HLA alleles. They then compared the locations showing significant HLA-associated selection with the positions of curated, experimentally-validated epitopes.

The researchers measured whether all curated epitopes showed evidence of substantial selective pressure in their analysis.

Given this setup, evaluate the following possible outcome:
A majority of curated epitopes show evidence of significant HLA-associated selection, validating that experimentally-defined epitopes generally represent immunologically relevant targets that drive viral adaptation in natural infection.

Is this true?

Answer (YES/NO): NO